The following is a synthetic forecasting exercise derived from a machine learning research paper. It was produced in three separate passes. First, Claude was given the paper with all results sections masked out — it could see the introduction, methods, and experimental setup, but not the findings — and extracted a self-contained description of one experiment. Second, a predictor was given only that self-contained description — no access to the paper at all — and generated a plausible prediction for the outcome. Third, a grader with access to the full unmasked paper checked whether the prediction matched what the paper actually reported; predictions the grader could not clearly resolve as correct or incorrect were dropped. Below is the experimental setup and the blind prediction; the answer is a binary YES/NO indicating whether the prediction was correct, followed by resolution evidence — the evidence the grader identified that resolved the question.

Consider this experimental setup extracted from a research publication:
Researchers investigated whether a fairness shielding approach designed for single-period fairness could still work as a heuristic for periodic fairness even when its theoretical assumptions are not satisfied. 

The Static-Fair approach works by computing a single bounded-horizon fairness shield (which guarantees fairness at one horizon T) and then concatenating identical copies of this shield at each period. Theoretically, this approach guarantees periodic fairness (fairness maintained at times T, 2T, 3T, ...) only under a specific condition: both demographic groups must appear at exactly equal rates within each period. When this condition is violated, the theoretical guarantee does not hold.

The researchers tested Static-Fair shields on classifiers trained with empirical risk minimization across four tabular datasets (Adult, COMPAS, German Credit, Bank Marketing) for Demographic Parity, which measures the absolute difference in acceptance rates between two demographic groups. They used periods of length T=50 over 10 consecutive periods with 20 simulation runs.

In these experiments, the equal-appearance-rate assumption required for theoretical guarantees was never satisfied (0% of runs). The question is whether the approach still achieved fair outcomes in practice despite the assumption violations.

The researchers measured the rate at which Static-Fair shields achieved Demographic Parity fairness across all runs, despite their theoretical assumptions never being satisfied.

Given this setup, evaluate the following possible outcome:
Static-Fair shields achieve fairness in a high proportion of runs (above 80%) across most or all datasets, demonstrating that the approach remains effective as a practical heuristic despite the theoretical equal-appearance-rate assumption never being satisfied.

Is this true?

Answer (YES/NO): YES